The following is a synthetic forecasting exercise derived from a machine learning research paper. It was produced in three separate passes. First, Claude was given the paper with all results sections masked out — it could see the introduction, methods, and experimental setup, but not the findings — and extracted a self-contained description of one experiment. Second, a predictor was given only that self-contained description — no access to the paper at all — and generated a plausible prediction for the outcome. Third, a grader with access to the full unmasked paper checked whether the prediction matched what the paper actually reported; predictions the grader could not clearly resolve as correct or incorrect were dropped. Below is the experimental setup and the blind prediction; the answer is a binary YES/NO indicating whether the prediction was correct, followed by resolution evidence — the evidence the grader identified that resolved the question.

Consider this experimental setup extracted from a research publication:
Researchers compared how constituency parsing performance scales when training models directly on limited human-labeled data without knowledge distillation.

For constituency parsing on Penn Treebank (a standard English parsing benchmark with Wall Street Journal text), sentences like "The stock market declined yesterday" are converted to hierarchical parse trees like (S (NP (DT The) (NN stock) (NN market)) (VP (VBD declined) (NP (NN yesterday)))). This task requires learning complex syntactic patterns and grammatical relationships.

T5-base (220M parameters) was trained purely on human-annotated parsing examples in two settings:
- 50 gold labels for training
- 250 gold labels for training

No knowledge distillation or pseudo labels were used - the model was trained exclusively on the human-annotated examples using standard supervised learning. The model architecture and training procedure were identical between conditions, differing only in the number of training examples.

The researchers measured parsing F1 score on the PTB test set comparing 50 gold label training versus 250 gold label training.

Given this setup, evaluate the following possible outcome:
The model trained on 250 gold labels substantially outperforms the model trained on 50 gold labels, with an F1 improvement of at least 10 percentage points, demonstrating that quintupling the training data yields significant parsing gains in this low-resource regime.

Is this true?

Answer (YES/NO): YES